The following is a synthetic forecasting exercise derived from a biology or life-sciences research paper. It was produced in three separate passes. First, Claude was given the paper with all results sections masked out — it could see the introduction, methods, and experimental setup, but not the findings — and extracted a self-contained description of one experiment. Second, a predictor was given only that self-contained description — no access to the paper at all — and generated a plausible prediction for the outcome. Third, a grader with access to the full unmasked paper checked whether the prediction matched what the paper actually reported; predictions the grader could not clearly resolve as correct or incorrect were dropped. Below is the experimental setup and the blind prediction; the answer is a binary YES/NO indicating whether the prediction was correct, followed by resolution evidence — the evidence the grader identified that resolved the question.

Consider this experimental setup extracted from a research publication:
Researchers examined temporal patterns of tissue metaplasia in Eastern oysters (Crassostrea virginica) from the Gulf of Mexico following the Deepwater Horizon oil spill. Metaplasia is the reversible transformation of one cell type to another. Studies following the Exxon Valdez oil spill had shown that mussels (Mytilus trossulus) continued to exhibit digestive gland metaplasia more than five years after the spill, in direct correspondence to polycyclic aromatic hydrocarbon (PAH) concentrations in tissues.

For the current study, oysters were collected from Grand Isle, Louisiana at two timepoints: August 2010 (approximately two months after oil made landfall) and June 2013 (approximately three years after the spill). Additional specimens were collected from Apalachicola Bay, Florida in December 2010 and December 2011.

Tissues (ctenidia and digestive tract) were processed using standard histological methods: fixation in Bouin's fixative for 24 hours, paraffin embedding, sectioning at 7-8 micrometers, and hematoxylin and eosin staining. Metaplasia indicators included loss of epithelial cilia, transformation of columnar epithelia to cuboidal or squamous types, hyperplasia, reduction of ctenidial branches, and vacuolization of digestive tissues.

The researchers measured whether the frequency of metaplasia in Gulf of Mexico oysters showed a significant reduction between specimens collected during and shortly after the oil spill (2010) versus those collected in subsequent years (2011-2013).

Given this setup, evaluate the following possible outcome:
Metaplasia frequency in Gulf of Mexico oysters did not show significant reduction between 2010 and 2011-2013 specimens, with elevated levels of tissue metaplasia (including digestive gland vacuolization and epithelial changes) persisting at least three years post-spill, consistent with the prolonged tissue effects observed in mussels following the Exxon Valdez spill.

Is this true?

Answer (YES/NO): NO